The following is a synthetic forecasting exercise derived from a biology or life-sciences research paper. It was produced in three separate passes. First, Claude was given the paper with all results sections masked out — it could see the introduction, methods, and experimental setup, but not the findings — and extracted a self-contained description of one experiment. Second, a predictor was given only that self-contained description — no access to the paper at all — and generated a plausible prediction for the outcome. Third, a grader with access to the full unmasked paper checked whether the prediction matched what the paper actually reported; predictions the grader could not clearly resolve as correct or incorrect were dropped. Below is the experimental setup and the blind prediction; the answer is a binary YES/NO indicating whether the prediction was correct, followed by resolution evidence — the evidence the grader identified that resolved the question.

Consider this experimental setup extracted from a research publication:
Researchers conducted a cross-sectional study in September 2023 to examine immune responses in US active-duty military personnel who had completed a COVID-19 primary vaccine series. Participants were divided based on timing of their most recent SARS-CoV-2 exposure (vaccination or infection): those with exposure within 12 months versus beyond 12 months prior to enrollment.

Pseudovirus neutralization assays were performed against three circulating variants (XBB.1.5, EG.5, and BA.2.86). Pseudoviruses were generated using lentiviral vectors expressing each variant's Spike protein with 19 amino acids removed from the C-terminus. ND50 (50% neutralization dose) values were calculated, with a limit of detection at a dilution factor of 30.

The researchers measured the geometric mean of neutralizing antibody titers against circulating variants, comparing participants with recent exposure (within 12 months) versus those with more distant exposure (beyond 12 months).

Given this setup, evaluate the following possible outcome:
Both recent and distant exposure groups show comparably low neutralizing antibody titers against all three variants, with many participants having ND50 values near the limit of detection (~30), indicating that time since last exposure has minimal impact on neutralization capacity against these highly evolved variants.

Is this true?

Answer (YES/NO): NO